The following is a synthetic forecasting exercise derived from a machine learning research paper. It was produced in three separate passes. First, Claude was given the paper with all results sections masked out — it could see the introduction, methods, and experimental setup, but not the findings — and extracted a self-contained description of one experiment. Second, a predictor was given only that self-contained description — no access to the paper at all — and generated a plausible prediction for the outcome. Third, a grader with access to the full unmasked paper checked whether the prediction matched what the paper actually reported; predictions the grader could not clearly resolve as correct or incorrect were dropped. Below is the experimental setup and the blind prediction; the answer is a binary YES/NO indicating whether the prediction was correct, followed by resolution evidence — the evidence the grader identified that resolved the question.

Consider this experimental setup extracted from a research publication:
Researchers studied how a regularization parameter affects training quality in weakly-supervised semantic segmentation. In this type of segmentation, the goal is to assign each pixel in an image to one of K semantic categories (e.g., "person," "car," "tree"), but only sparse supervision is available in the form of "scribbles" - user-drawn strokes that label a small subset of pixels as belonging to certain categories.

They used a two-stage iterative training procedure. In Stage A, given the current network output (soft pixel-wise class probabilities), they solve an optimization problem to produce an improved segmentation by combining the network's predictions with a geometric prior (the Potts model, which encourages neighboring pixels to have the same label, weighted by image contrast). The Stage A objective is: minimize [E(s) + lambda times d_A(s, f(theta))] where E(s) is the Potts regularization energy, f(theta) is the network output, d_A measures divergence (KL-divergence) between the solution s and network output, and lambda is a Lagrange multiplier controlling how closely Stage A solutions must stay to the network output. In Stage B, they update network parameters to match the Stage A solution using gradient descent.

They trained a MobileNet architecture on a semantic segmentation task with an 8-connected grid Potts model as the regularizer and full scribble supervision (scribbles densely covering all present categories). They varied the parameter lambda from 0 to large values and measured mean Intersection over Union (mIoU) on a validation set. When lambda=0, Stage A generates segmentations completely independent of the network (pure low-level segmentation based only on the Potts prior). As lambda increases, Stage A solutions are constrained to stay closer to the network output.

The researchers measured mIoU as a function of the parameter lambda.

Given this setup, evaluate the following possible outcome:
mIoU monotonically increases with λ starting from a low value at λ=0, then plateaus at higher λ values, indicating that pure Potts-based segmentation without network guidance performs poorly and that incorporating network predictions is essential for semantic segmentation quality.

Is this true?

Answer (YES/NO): NO